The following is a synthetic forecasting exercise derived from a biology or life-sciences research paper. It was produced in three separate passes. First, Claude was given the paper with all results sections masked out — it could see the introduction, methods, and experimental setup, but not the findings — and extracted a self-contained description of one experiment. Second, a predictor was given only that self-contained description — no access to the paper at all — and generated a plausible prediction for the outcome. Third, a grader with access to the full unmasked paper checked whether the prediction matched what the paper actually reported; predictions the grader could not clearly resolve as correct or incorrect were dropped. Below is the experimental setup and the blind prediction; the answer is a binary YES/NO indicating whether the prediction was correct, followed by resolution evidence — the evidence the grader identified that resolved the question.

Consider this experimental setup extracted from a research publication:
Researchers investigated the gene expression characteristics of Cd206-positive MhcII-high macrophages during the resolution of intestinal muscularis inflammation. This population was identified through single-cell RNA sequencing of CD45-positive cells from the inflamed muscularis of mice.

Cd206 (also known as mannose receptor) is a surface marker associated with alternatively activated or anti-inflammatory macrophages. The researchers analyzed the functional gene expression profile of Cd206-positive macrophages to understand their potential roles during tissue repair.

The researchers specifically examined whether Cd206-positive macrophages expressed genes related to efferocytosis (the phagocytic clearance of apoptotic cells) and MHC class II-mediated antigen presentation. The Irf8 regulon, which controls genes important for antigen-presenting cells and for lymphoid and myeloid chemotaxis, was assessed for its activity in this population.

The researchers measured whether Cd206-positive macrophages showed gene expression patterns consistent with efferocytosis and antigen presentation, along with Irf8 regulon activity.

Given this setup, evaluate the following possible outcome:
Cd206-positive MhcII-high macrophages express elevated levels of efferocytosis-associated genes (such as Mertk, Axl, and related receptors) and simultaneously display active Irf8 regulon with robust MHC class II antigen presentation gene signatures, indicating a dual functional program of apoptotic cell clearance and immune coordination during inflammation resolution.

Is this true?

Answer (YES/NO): YES